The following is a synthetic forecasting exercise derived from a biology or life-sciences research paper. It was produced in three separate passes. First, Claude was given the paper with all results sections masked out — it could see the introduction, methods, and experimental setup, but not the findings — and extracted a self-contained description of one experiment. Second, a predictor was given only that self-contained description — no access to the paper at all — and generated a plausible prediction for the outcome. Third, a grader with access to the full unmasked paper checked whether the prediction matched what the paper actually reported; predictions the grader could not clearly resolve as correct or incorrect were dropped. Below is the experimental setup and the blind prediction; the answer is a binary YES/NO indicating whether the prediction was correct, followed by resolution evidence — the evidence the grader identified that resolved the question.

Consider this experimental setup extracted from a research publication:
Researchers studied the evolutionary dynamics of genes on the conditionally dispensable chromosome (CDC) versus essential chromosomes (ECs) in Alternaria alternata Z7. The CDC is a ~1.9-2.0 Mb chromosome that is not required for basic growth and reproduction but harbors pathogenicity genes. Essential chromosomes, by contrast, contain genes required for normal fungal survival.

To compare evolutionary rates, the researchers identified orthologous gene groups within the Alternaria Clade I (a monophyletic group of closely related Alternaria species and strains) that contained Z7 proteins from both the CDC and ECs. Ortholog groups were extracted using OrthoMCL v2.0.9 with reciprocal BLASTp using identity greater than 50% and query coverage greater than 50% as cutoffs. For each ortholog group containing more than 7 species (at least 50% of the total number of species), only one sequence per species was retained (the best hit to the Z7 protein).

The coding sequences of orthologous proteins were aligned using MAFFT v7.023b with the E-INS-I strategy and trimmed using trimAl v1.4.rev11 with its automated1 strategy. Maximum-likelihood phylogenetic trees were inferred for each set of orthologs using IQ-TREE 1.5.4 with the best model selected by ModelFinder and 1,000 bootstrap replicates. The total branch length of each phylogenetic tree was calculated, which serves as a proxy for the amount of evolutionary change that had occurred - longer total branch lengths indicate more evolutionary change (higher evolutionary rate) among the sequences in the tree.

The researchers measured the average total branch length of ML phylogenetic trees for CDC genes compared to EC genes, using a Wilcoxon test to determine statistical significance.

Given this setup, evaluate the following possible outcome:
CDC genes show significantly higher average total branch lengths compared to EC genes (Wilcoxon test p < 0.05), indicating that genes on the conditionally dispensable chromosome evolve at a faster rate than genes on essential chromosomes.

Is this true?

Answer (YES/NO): YES